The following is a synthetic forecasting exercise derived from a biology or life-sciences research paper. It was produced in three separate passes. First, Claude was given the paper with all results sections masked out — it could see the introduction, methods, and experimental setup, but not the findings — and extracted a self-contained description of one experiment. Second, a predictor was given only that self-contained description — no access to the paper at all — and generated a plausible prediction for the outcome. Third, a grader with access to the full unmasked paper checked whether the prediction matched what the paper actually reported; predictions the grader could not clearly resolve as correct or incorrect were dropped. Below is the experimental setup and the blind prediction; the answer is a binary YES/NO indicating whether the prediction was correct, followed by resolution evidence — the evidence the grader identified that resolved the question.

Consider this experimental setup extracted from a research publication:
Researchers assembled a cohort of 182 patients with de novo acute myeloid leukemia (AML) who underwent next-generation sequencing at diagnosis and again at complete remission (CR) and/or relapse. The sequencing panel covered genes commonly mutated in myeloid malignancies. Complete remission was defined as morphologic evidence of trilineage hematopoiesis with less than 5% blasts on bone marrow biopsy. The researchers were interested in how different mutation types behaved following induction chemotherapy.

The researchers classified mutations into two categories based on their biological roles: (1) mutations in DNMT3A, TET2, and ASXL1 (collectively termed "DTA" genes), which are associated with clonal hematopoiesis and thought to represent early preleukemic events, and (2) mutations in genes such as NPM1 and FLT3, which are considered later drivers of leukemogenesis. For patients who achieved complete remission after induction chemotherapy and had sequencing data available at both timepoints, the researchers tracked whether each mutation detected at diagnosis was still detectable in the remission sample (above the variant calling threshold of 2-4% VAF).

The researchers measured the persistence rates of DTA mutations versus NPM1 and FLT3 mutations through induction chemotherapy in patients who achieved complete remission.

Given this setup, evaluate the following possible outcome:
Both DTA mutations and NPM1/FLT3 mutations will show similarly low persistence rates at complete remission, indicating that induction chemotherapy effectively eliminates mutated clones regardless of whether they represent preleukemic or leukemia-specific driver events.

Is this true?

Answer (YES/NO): NO